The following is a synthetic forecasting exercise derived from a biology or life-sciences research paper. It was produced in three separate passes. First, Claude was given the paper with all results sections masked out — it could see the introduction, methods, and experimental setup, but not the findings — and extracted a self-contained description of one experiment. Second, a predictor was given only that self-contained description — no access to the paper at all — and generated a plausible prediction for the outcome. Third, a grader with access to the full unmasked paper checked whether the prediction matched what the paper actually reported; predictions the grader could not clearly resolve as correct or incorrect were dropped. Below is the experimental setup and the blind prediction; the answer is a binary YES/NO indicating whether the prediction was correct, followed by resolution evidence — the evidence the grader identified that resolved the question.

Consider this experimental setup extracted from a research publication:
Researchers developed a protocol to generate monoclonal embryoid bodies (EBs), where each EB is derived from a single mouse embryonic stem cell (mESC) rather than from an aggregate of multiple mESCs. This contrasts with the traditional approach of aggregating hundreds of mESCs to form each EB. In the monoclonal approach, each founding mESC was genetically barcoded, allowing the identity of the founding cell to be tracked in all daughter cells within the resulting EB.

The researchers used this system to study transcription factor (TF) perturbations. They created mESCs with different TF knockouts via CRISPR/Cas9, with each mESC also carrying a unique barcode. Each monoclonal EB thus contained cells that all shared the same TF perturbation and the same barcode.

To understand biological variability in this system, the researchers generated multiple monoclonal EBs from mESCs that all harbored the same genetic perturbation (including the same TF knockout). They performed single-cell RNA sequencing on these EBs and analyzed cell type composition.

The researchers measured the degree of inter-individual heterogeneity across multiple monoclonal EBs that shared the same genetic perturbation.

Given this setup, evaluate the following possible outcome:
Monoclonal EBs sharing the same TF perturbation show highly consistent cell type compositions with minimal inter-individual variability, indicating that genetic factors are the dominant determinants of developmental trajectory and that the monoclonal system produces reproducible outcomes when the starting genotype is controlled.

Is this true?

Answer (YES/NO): NO